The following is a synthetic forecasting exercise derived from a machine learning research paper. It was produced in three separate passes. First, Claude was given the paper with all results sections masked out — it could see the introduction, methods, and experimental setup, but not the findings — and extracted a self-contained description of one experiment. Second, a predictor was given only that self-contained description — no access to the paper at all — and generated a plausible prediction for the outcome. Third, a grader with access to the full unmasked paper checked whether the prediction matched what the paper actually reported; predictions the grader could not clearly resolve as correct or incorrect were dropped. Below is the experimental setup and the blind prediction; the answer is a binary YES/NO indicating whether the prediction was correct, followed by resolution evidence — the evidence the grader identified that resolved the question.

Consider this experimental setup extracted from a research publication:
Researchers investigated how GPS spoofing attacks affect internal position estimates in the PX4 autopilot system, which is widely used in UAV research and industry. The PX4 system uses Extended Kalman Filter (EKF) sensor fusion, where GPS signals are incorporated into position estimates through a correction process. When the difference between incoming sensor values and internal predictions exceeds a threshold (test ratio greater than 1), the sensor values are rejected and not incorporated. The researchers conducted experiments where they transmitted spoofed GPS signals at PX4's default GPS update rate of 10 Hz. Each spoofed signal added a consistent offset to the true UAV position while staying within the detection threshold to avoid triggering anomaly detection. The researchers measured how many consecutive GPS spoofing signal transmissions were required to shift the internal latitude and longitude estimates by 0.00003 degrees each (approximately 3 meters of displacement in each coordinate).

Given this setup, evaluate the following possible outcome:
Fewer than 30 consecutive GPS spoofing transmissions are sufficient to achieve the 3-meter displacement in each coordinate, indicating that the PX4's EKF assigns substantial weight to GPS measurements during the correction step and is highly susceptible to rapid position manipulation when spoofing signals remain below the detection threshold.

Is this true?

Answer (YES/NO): NO